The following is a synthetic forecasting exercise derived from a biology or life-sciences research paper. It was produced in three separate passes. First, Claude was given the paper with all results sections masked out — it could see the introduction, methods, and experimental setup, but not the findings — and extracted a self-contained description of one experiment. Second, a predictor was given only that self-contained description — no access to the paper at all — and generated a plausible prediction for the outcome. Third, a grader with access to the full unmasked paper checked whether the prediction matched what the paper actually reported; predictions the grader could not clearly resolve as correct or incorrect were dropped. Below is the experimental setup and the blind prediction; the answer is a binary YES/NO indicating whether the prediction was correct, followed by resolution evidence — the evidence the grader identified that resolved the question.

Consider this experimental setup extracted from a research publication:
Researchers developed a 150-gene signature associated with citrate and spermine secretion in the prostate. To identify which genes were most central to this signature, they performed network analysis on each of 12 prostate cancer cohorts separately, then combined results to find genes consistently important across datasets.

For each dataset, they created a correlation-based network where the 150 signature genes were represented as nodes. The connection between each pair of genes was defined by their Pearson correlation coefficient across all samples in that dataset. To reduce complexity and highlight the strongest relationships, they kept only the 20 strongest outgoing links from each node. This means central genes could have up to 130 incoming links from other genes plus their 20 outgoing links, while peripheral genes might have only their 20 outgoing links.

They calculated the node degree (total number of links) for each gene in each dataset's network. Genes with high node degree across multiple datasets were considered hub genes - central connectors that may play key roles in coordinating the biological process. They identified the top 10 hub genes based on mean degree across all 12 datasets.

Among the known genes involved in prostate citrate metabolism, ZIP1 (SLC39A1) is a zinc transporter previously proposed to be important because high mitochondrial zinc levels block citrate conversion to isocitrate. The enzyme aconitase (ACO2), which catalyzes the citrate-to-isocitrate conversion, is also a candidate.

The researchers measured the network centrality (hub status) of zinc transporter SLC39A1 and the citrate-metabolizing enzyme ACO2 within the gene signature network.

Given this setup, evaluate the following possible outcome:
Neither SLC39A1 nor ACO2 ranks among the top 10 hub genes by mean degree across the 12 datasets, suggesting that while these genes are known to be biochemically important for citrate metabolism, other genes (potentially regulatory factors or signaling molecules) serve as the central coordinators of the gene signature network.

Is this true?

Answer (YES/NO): YES